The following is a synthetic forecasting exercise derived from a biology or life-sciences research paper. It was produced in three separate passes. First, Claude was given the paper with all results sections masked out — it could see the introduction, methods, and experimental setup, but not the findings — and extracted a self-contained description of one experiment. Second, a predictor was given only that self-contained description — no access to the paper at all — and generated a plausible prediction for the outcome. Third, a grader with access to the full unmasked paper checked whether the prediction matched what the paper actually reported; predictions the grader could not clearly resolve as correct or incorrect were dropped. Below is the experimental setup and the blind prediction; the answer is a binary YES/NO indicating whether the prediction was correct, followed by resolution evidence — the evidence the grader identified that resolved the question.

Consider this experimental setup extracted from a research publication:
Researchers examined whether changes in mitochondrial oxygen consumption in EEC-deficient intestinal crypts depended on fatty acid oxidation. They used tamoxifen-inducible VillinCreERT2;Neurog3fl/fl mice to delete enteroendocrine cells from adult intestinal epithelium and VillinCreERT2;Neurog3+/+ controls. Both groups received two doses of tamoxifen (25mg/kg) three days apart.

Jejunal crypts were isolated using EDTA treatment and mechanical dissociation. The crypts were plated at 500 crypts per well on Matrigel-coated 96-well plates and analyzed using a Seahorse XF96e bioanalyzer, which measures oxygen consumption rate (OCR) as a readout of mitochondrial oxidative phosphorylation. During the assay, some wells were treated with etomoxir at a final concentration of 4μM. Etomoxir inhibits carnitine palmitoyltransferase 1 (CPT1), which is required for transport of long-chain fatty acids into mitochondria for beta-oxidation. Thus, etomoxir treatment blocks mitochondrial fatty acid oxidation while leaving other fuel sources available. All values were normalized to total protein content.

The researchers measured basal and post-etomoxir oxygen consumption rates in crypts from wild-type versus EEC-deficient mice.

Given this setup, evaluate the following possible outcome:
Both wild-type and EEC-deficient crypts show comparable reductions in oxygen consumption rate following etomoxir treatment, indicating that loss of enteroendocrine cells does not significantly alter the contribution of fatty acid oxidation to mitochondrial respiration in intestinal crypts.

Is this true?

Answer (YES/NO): NO